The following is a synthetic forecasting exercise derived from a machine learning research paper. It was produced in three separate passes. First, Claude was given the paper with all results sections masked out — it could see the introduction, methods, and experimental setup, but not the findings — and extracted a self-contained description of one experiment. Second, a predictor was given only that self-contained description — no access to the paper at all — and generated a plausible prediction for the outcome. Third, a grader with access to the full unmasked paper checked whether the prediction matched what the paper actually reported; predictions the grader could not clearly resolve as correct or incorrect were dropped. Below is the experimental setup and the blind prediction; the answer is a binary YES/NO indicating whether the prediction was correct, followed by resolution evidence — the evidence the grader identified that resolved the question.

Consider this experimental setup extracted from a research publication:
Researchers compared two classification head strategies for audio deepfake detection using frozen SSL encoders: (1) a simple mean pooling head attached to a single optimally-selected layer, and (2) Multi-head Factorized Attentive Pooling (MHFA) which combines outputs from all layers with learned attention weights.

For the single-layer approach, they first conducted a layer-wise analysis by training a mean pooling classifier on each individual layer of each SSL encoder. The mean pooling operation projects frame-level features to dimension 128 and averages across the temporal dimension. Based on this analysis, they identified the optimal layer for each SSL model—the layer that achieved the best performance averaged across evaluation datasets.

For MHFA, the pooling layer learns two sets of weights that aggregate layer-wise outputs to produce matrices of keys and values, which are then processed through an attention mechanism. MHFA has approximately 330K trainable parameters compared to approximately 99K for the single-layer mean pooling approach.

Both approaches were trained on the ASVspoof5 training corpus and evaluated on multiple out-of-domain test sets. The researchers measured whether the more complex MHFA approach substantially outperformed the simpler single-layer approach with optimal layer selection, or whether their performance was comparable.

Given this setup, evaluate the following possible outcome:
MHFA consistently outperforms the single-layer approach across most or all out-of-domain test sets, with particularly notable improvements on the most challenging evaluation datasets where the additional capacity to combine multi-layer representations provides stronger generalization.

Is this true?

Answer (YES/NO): NO